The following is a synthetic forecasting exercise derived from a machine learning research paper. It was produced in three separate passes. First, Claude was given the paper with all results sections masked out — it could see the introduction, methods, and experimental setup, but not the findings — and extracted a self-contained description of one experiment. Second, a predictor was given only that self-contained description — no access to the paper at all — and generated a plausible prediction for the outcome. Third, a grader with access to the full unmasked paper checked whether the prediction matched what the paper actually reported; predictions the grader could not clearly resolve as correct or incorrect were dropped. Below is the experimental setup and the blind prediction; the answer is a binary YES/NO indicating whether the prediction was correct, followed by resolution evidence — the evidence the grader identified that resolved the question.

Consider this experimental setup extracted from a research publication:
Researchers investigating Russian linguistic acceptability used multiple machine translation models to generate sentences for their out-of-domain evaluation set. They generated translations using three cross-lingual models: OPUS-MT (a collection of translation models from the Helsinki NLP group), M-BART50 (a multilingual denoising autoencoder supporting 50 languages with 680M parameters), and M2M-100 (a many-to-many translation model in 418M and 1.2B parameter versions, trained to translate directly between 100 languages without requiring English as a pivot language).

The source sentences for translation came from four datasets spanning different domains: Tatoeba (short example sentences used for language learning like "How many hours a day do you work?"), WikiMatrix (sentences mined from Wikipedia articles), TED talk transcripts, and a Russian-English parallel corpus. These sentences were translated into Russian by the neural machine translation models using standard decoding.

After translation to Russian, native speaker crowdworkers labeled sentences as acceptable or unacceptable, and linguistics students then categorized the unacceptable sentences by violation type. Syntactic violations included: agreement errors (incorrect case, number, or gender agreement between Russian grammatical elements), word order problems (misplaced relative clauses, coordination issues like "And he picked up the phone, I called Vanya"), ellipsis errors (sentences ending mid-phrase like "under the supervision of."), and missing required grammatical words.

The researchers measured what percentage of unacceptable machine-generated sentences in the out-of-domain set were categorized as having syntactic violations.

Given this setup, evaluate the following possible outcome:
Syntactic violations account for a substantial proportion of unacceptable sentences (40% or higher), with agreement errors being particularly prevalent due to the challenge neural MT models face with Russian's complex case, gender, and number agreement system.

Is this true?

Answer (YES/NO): YES